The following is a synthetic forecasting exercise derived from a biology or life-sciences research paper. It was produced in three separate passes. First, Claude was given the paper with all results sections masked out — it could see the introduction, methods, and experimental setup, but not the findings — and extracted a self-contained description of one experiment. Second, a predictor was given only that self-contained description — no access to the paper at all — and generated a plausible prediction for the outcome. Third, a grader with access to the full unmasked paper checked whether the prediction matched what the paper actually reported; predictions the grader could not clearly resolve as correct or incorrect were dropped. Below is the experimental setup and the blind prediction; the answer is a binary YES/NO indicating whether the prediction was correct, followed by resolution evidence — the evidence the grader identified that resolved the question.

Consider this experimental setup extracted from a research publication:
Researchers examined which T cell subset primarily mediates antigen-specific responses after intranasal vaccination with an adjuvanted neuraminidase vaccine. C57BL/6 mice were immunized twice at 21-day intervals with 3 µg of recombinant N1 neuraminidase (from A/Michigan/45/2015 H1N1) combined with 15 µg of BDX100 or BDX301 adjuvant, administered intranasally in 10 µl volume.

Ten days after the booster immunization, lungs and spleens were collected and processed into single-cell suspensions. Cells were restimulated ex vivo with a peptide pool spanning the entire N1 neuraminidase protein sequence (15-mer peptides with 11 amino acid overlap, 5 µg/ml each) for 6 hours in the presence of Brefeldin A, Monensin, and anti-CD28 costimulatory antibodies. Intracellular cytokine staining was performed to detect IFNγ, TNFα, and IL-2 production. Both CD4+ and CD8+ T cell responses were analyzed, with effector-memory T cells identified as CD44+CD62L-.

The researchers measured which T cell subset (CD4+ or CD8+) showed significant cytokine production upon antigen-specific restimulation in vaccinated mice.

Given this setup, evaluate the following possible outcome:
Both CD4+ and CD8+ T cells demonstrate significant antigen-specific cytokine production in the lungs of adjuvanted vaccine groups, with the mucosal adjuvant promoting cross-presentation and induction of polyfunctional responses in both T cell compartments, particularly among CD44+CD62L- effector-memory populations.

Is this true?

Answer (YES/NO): NO